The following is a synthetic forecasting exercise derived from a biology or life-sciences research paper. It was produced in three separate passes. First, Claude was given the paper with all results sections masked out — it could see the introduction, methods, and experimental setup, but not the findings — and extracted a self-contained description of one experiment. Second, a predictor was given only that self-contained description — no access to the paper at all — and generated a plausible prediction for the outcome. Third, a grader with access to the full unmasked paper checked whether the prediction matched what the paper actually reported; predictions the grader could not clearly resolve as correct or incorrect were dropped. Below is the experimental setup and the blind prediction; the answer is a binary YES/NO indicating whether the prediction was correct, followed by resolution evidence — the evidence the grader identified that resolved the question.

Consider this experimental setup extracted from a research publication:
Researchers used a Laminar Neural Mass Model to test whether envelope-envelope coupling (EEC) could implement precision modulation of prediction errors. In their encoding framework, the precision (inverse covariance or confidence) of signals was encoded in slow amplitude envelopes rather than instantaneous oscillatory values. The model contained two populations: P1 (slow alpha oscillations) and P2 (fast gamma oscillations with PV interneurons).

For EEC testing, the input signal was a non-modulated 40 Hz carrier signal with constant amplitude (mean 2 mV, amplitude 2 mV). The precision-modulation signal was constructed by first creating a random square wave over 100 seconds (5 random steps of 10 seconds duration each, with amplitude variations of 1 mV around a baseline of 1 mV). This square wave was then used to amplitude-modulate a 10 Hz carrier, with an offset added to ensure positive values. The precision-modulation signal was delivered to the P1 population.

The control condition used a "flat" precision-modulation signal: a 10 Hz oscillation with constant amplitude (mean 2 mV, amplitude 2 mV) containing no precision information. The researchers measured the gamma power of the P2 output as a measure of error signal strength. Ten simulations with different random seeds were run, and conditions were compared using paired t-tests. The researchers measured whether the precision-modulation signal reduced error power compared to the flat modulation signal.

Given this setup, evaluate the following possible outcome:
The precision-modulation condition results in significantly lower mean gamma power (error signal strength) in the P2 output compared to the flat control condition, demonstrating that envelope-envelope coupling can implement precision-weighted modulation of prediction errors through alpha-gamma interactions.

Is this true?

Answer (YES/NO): YES